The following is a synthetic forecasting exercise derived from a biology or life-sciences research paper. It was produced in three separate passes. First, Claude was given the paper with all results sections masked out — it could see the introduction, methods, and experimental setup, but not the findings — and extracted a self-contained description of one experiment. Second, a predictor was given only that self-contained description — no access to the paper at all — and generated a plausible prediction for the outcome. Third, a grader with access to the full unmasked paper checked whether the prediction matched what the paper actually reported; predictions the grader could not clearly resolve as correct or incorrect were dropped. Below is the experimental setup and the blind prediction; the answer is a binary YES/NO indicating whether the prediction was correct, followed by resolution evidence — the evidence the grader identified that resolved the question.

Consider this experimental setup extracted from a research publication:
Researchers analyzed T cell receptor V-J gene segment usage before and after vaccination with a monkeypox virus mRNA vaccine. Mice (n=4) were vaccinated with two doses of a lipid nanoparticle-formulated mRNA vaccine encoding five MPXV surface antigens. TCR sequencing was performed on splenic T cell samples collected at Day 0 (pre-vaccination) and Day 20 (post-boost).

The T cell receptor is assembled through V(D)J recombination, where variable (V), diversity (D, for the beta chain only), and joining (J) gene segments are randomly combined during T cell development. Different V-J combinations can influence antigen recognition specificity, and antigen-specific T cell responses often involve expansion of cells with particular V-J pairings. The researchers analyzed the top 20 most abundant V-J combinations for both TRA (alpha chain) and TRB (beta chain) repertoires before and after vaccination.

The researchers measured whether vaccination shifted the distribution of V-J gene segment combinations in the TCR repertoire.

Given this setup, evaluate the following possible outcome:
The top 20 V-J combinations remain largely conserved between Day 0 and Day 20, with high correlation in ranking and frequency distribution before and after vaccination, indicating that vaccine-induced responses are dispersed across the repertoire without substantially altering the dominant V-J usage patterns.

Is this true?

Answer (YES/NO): NO